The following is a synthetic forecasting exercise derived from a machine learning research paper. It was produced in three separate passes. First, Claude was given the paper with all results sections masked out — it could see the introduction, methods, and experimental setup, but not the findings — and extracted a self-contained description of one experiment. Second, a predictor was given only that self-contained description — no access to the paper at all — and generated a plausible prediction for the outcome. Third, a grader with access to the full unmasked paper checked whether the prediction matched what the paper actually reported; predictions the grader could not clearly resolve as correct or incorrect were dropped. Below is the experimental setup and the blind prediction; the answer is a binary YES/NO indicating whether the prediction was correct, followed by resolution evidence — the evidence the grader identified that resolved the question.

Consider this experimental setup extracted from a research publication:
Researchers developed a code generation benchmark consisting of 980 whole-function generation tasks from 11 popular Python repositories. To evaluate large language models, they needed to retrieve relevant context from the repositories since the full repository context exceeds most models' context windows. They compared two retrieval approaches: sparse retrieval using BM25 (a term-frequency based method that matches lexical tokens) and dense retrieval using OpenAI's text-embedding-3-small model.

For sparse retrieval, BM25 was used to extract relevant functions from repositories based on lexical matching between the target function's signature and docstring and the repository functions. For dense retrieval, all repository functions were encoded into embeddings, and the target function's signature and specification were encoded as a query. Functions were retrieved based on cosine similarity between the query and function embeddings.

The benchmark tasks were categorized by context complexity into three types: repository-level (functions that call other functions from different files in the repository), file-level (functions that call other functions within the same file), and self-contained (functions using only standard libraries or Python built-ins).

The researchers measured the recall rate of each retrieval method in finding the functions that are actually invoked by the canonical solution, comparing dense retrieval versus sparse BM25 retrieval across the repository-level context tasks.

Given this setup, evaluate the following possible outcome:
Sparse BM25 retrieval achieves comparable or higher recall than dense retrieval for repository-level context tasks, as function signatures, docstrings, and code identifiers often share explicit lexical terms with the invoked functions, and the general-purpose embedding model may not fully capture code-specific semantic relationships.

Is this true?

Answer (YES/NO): NO